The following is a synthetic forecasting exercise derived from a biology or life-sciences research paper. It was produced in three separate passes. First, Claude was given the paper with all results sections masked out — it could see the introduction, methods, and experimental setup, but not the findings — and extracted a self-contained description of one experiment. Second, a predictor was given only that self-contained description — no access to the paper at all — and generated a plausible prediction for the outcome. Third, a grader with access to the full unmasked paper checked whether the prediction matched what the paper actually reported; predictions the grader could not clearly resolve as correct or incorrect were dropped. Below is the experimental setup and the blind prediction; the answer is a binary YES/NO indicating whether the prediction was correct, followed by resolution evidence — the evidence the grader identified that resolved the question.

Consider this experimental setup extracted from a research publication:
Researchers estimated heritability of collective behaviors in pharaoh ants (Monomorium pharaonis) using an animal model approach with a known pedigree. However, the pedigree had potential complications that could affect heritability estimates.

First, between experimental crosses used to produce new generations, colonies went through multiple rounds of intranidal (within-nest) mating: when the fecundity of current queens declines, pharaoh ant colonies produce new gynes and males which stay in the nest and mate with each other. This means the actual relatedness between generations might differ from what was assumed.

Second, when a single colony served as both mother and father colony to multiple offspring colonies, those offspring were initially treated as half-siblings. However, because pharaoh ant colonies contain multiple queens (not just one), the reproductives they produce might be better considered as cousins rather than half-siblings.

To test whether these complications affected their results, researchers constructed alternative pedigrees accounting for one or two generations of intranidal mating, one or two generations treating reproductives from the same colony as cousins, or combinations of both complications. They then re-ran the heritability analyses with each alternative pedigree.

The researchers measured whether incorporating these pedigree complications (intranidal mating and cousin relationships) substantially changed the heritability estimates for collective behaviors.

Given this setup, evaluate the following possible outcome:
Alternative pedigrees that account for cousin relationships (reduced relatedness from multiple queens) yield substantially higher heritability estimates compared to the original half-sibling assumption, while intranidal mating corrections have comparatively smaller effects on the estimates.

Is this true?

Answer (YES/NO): NO